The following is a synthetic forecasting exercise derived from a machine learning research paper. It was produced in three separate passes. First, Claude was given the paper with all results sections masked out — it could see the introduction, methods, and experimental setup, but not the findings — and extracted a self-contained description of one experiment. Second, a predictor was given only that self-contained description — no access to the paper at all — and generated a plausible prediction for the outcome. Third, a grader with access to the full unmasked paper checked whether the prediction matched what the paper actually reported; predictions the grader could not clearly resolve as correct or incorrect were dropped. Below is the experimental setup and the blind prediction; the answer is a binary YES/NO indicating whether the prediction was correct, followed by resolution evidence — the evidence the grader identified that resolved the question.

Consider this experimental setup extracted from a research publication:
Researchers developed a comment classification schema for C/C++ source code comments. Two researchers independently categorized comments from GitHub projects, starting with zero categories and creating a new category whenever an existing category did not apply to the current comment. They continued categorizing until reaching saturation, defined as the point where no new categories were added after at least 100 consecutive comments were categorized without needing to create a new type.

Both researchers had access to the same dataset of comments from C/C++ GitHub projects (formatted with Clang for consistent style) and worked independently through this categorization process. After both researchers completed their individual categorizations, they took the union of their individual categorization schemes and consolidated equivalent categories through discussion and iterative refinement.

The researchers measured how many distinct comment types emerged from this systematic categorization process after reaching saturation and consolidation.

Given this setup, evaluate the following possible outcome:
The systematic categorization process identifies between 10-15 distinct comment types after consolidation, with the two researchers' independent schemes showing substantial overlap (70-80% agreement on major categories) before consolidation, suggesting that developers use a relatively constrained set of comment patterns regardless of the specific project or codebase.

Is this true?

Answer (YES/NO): NO